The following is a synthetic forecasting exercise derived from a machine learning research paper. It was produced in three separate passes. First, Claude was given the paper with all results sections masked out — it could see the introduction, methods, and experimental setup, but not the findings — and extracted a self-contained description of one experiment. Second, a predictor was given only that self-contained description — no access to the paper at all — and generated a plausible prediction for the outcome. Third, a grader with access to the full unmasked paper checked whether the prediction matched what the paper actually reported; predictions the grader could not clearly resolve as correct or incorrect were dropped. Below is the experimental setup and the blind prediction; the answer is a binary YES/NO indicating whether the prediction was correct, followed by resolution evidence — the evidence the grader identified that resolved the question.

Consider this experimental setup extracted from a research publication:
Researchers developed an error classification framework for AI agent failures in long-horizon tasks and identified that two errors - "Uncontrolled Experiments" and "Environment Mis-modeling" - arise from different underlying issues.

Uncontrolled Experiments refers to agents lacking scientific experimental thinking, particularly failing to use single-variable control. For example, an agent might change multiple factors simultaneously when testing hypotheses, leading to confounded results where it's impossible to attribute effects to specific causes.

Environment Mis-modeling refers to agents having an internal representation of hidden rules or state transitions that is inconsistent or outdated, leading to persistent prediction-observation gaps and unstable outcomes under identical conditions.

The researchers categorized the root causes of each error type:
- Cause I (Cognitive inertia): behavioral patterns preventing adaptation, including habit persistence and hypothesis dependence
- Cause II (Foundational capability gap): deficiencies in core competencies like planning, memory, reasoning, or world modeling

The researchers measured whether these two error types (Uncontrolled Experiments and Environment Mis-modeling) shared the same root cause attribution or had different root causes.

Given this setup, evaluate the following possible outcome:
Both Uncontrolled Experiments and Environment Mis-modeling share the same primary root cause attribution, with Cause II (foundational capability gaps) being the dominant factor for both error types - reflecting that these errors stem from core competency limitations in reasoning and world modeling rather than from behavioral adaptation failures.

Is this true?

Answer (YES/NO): YES